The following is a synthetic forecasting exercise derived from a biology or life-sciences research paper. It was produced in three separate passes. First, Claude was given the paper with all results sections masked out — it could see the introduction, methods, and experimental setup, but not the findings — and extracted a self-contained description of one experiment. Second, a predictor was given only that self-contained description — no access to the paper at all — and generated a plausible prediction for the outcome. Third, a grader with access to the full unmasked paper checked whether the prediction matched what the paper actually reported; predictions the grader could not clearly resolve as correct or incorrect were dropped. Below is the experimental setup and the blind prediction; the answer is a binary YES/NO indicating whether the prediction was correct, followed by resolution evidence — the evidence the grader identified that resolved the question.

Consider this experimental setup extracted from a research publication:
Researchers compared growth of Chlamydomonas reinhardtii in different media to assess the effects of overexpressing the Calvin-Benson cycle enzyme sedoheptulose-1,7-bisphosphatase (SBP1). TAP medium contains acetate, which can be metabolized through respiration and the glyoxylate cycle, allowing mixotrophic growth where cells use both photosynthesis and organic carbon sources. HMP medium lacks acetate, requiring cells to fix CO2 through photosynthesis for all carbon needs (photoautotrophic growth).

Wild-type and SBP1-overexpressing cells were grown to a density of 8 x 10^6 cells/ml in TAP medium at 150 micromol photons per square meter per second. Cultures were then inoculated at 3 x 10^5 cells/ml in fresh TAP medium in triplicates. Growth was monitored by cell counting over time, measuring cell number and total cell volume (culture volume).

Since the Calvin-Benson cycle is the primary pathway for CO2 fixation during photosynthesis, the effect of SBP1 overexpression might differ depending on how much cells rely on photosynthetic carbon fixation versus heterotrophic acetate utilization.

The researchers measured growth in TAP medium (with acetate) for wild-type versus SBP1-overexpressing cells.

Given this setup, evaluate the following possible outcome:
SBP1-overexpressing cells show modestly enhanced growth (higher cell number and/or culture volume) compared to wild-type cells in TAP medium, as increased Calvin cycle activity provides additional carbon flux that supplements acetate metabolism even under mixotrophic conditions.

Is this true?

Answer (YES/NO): YES